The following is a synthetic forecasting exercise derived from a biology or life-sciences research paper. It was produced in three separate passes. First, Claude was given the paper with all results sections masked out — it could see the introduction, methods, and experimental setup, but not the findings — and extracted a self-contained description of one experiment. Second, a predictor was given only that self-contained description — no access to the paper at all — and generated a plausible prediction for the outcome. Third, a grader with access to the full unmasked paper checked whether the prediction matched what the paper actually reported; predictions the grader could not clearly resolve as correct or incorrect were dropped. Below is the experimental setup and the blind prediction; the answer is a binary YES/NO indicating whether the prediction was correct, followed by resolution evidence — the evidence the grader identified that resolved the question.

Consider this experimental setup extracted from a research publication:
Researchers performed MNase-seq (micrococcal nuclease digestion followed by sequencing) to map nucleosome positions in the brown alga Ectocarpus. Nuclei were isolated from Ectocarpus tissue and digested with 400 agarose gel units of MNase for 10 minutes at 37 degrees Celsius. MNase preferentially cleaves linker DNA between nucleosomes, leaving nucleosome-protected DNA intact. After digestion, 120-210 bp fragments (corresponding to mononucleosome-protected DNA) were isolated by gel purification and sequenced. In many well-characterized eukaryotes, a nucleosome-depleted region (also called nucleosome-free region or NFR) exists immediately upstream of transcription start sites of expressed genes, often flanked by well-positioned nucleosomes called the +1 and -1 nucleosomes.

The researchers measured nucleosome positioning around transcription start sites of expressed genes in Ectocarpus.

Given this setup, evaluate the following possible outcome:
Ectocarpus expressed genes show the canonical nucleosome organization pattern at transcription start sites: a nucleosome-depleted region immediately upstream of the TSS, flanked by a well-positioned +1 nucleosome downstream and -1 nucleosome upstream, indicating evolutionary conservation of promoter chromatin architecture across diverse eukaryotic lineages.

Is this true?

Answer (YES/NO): YES